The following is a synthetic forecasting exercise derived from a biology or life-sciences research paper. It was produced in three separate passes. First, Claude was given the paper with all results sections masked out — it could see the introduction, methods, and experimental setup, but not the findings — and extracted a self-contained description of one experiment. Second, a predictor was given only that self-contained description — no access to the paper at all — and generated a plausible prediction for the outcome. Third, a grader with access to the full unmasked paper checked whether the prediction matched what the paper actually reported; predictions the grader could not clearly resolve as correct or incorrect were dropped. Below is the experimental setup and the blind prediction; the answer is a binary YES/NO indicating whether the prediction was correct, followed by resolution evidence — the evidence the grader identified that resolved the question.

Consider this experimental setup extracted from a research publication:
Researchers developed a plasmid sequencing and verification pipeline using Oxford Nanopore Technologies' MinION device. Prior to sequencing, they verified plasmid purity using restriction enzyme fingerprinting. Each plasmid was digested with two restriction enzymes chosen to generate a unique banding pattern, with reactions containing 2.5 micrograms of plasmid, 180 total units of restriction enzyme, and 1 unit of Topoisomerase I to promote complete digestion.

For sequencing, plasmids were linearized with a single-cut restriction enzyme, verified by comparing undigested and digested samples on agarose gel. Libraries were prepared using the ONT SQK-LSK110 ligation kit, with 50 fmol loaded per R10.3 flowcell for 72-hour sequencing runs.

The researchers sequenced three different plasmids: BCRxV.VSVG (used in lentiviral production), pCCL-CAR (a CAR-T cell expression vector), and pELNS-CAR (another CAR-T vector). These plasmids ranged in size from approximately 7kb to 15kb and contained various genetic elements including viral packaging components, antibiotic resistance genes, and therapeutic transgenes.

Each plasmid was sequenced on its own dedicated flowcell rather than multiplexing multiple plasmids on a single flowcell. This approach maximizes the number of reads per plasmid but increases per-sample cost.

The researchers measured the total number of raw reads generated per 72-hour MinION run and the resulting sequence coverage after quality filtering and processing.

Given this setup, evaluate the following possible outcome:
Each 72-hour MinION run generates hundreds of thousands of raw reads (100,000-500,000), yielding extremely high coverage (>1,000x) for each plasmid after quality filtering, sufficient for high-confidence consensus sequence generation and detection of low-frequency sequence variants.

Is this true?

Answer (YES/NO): NO